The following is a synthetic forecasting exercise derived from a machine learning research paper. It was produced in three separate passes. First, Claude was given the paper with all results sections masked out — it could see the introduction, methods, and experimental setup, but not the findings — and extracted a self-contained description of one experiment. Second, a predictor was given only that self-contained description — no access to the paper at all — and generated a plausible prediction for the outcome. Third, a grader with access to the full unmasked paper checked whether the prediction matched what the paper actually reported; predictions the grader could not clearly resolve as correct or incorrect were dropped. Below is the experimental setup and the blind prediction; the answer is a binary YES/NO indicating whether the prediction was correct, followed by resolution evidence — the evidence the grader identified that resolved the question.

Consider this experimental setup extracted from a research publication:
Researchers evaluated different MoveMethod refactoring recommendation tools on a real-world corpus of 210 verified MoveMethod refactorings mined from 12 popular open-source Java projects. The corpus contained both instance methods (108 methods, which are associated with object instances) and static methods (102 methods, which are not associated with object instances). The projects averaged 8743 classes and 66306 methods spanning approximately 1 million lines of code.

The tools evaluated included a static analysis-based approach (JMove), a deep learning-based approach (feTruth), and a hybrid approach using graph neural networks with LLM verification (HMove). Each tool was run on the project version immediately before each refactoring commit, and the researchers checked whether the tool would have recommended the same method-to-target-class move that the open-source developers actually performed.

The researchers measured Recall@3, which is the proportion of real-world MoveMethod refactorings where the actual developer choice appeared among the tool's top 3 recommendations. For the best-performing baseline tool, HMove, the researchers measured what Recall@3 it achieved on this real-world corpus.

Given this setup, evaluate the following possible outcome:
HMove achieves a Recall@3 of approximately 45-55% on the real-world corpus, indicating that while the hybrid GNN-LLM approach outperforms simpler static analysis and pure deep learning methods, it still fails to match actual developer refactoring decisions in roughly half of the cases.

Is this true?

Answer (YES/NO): NO